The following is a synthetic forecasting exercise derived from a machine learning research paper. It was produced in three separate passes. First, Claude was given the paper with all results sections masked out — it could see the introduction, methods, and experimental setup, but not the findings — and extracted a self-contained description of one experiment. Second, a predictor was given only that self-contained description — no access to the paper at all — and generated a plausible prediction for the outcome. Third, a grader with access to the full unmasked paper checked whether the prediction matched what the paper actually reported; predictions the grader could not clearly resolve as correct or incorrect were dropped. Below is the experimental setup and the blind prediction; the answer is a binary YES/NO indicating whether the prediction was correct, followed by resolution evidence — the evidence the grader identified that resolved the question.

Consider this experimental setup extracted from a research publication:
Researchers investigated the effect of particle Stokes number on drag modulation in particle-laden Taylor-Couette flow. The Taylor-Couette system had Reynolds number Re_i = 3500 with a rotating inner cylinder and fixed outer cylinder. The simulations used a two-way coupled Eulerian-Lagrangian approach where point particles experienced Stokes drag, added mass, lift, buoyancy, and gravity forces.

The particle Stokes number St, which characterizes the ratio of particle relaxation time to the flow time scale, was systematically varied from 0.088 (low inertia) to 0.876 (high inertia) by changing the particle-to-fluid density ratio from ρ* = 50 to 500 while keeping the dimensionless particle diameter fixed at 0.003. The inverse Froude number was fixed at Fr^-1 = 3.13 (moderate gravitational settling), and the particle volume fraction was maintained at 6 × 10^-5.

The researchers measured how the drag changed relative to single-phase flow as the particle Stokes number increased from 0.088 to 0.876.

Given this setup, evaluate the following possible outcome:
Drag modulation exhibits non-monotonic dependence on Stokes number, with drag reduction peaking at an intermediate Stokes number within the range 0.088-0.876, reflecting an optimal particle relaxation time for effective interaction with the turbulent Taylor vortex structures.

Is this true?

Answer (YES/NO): NO